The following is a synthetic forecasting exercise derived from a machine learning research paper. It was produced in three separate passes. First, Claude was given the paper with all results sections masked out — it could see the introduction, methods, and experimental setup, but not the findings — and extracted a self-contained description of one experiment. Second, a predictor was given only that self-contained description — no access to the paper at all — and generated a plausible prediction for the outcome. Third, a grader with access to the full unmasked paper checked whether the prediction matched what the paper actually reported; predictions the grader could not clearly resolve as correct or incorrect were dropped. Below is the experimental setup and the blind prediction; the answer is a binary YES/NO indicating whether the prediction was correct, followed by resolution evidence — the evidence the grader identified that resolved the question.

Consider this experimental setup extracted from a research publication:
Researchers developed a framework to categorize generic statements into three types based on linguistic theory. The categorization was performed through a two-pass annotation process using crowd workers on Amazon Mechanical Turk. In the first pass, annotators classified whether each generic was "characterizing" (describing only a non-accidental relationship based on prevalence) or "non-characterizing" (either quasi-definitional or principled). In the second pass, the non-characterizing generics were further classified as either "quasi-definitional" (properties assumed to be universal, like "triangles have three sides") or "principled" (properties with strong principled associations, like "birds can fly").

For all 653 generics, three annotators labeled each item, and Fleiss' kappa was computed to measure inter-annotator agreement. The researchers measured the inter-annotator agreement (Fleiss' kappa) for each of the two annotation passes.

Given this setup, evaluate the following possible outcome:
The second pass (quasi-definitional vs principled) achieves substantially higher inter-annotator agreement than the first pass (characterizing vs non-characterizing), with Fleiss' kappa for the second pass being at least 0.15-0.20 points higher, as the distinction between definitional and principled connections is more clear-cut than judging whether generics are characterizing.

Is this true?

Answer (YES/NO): YES